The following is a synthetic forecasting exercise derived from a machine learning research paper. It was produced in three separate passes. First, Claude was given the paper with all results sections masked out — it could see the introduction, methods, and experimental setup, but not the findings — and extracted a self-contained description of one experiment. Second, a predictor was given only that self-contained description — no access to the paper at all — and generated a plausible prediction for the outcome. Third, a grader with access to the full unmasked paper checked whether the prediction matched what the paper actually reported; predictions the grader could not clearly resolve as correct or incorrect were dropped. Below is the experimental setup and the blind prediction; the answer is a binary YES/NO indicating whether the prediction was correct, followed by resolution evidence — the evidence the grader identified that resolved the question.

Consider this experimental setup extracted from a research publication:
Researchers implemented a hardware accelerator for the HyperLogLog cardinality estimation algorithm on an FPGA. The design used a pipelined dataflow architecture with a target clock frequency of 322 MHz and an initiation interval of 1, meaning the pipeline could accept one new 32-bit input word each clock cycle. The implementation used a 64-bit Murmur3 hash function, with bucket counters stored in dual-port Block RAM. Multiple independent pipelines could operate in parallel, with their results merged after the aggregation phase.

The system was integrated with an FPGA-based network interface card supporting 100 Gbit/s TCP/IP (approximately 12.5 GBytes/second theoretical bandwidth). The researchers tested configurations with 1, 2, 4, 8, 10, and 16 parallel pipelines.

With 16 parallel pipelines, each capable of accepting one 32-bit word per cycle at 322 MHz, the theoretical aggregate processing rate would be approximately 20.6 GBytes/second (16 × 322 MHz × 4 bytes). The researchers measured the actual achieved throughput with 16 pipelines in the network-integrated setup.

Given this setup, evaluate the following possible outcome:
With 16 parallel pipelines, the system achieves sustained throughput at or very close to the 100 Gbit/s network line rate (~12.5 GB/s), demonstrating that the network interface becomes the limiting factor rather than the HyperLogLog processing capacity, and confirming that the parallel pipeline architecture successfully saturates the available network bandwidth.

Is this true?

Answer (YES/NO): NO